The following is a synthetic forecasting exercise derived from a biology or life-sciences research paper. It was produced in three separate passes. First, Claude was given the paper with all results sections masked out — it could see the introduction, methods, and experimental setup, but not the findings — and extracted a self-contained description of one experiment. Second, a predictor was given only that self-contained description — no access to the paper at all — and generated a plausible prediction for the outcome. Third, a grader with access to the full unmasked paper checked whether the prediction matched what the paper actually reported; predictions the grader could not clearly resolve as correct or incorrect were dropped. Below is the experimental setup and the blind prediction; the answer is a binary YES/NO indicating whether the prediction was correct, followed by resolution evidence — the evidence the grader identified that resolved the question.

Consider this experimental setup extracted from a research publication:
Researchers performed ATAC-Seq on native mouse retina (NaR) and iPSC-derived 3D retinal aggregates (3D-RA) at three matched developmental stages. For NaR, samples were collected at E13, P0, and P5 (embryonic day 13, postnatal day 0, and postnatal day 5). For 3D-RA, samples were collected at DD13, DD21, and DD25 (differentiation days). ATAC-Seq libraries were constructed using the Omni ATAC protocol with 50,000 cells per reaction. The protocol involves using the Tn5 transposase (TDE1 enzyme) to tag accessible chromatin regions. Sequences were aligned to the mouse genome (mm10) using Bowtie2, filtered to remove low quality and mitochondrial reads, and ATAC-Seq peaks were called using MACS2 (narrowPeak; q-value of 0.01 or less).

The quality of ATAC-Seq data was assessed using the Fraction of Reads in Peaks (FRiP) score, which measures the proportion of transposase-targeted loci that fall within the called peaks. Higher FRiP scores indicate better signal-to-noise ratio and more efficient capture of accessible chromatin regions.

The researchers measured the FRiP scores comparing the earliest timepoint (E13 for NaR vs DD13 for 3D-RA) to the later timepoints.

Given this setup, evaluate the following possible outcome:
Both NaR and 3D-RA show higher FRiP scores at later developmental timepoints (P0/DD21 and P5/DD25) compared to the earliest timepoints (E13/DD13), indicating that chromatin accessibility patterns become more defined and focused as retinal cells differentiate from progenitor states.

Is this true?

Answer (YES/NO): NO